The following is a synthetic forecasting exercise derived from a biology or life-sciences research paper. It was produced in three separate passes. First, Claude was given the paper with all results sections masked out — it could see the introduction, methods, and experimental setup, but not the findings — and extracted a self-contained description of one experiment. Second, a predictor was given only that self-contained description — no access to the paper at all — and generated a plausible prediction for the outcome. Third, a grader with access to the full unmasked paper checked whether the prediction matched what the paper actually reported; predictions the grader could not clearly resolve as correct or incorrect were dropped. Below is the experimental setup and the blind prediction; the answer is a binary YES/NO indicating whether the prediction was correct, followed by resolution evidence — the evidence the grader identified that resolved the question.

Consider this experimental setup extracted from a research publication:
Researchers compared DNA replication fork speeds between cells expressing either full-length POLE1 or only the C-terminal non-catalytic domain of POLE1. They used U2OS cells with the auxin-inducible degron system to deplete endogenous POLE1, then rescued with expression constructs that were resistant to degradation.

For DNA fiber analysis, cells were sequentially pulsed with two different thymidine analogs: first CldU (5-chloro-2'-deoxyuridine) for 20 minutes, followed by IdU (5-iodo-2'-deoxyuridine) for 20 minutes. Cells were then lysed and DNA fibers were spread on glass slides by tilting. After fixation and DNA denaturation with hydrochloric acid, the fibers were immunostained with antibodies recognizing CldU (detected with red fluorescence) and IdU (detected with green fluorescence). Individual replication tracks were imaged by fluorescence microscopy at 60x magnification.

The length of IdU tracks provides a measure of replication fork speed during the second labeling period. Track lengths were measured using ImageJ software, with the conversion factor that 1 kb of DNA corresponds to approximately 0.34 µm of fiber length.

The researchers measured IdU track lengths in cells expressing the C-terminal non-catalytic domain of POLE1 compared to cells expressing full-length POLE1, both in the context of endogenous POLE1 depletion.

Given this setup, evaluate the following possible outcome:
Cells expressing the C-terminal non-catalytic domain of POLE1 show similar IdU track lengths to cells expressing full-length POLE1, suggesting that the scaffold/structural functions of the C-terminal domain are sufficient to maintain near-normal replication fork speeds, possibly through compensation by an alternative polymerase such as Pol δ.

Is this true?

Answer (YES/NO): NO